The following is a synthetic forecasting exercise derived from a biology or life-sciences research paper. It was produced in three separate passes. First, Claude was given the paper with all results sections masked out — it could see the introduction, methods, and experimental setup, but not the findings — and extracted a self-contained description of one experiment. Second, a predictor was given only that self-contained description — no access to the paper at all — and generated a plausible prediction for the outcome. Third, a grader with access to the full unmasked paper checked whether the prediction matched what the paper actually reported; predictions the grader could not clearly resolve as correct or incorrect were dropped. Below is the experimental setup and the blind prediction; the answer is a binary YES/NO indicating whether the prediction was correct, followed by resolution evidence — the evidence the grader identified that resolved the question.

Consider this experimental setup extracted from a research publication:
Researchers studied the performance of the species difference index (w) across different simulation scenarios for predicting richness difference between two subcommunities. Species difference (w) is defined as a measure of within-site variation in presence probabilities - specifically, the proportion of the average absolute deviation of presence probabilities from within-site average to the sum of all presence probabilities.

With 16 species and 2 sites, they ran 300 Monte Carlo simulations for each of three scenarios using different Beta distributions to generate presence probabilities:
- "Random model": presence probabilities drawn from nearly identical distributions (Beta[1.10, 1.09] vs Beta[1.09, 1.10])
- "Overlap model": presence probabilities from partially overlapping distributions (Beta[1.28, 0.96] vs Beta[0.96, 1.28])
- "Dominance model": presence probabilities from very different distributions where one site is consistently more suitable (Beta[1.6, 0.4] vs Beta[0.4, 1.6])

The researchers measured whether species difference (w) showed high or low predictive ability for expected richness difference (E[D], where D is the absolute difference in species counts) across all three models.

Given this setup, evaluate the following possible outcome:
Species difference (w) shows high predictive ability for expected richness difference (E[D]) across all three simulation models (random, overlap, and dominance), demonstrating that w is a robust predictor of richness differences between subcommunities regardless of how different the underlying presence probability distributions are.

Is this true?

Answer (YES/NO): NO